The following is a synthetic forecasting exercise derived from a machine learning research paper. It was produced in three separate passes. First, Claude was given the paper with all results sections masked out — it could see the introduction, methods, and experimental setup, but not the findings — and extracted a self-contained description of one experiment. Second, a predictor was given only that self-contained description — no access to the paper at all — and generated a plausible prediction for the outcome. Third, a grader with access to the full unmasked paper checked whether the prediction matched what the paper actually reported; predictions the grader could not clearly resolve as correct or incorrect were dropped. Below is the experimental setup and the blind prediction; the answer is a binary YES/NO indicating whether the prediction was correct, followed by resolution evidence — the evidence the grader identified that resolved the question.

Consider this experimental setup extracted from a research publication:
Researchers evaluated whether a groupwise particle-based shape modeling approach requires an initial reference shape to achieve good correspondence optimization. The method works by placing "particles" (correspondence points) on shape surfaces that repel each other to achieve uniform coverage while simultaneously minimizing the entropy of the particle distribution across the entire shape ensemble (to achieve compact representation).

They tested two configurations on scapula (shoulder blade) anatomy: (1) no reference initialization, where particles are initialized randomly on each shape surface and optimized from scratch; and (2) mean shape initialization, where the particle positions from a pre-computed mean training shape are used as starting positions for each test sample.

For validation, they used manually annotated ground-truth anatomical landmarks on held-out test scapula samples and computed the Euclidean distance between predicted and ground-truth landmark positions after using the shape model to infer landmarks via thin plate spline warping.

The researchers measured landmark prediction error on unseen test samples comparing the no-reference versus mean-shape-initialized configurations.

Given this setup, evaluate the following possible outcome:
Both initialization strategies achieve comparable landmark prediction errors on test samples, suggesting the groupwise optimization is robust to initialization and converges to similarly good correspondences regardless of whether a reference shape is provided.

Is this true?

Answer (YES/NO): YES